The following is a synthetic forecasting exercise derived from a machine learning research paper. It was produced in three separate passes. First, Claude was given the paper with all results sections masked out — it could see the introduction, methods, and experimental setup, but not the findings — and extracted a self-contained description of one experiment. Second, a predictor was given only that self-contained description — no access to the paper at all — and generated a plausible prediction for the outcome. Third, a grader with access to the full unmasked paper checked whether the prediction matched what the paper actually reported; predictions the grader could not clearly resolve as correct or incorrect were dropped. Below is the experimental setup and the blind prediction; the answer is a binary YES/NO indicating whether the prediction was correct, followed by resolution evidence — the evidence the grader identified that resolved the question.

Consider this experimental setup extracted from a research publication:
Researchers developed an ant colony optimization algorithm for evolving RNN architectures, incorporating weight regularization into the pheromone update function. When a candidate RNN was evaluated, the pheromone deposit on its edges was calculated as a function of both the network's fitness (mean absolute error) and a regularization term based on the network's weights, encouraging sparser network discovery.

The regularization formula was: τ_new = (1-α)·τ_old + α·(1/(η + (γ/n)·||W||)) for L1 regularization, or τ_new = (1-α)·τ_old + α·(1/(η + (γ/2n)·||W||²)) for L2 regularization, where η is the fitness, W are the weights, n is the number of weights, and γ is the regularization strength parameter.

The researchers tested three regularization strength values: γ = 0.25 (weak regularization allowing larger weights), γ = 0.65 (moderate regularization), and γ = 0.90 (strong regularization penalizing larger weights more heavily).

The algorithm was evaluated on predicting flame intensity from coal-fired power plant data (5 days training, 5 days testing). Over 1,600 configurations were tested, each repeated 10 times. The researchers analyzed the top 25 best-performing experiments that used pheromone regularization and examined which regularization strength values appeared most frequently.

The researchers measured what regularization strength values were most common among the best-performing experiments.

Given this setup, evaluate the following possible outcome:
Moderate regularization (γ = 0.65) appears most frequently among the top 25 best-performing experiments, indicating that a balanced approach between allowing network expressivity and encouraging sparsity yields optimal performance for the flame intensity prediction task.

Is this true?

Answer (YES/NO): NO